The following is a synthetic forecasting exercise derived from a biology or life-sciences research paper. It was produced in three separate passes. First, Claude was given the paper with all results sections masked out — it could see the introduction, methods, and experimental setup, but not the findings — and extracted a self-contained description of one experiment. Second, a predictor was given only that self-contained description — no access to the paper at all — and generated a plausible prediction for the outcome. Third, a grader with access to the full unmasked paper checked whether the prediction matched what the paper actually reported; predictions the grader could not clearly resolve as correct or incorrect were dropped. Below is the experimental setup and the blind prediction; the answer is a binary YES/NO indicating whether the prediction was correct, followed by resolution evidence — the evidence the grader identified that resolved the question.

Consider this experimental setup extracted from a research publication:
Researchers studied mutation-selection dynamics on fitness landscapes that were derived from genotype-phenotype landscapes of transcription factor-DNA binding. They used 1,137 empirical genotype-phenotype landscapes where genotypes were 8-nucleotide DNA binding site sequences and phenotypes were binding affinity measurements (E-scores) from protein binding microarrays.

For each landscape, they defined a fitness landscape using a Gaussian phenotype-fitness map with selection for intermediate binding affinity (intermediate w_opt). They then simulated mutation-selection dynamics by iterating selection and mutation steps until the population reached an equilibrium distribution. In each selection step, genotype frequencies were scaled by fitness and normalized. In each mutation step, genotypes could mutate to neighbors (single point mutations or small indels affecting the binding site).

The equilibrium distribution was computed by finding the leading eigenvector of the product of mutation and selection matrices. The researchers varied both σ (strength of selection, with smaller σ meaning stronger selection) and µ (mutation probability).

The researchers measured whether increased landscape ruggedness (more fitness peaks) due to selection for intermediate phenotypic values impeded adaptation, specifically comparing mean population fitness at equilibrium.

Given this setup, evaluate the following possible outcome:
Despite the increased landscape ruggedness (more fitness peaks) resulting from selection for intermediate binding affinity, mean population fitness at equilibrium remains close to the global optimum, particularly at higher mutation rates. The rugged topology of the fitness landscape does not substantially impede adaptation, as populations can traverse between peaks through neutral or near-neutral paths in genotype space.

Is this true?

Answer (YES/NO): NO